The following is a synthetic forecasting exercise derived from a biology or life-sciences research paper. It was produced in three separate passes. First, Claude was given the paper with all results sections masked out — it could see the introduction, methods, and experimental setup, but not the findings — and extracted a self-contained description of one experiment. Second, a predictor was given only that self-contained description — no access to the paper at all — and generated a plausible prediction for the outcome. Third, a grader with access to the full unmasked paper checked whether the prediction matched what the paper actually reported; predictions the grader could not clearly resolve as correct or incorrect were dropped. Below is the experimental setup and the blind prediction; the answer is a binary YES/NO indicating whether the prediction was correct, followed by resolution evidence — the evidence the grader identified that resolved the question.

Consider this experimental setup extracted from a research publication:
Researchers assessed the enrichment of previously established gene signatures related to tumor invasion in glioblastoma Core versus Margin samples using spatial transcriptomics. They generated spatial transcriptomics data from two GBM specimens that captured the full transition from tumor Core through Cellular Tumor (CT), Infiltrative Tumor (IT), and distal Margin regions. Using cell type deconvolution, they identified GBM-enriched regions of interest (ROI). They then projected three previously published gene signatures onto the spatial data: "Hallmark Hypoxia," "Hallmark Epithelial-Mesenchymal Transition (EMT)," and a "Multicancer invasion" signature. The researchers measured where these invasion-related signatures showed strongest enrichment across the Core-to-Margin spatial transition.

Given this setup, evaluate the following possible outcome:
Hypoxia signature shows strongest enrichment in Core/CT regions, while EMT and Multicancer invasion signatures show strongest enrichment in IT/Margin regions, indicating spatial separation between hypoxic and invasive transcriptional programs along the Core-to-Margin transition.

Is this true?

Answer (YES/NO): NO